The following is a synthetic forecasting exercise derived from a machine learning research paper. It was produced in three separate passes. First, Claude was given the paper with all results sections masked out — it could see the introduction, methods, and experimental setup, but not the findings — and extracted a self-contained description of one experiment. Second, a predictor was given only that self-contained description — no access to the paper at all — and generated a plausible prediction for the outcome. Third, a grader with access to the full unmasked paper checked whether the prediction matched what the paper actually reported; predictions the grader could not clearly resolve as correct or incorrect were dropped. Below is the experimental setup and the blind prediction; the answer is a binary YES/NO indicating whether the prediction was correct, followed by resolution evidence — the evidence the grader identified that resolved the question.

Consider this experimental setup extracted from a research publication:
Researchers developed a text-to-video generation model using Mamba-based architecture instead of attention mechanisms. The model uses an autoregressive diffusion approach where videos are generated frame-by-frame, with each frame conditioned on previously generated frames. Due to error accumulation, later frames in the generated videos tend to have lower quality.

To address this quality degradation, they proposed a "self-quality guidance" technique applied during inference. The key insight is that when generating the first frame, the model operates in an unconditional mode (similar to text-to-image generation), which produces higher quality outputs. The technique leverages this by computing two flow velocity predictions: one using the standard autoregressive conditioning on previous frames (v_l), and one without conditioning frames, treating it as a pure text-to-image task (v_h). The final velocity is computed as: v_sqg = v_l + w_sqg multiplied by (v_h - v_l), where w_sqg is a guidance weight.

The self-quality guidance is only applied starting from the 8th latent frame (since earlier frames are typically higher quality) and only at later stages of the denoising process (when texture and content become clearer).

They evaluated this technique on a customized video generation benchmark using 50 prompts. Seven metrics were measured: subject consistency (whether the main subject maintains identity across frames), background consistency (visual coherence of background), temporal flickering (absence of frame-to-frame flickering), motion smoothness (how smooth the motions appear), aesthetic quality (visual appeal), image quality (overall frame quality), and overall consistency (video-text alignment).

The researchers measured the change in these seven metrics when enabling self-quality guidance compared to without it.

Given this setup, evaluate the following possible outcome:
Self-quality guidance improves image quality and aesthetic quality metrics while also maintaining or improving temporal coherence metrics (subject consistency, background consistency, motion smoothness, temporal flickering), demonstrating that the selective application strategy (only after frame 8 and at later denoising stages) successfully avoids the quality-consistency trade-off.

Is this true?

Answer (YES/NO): NO